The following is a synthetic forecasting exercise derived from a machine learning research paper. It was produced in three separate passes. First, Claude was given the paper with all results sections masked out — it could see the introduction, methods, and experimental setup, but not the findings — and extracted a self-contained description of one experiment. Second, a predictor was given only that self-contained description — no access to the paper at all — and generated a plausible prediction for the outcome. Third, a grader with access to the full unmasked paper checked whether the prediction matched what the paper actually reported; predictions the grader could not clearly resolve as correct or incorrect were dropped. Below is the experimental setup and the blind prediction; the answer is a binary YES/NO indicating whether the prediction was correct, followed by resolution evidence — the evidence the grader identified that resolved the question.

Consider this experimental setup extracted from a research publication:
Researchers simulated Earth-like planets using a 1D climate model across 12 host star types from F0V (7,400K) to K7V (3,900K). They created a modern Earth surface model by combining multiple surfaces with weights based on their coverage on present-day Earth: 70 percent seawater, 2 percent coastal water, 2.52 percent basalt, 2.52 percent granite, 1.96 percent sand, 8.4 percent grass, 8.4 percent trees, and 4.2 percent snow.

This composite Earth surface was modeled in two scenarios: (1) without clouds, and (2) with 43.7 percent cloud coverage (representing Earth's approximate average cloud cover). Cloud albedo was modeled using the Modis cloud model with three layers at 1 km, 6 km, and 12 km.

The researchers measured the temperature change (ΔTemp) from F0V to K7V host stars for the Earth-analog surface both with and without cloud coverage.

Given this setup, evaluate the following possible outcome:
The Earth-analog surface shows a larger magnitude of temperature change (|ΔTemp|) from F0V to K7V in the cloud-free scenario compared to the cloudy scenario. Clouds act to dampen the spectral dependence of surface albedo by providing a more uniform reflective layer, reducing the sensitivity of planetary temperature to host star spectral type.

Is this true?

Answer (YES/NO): YES